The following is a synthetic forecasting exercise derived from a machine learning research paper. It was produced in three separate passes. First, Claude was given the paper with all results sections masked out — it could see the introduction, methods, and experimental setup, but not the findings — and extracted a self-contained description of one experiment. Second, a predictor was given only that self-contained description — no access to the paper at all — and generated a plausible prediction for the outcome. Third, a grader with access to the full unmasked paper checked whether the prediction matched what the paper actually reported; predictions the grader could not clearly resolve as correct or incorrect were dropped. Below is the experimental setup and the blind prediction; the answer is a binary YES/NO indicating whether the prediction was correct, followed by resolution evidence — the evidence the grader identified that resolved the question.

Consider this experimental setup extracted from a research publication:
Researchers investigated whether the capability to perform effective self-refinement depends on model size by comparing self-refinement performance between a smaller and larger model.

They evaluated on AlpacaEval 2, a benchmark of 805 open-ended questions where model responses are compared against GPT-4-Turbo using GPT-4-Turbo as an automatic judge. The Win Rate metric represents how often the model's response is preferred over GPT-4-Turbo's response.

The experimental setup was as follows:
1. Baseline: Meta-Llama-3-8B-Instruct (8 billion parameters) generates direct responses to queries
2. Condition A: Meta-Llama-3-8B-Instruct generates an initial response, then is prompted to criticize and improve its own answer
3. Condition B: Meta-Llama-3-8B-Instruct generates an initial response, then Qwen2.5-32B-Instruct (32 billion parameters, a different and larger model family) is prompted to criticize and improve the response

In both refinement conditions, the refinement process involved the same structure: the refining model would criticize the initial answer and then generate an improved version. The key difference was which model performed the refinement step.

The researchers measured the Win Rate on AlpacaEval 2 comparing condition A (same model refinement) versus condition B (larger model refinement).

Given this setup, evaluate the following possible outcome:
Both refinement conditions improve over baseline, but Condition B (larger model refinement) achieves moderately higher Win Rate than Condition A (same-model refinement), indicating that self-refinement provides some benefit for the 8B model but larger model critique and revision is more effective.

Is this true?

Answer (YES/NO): NO